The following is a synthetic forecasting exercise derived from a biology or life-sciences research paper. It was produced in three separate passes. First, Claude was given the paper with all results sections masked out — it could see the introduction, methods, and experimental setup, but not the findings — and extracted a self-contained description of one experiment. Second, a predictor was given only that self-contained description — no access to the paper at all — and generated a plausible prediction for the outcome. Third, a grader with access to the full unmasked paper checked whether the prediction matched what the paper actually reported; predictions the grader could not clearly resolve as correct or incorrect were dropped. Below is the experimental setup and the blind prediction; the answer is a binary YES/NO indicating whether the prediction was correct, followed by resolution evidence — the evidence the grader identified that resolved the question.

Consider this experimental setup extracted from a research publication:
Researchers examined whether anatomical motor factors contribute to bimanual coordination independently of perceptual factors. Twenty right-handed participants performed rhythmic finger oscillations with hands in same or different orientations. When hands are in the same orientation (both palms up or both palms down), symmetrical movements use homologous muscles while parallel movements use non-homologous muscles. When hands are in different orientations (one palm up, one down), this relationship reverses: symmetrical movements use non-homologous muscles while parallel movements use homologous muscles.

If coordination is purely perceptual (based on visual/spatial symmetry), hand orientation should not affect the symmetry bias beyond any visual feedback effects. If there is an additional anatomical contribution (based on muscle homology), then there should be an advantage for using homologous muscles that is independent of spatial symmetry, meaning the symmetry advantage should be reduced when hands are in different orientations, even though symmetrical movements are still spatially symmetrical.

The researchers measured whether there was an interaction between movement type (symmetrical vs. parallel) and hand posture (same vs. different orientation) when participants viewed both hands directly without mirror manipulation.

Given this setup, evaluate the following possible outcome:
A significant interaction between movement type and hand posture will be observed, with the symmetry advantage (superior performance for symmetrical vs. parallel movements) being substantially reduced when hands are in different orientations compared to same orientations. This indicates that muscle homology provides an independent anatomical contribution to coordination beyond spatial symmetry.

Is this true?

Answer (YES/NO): YES